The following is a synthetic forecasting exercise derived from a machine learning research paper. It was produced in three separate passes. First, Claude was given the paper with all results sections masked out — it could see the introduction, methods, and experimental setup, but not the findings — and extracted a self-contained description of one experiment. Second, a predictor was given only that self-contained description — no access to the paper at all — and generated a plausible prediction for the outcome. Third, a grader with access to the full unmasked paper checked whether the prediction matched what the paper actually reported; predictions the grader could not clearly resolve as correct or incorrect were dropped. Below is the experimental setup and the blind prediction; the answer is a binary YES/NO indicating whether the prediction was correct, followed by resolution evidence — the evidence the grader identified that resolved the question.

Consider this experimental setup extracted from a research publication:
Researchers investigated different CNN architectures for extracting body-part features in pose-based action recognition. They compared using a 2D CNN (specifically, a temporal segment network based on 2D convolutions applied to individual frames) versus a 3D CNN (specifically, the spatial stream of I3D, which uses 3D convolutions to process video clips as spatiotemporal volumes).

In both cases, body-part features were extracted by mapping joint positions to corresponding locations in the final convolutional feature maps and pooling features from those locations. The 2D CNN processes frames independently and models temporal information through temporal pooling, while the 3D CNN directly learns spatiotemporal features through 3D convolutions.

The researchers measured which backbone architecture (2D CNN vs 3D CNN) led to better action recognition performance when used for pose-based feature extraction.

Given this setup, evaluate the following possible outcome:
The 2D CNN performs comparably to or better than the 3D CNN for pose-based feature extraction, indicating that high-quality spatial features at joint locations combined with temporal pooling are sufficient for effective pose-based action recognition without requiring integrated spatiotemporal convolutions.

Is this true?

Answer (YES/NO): NO